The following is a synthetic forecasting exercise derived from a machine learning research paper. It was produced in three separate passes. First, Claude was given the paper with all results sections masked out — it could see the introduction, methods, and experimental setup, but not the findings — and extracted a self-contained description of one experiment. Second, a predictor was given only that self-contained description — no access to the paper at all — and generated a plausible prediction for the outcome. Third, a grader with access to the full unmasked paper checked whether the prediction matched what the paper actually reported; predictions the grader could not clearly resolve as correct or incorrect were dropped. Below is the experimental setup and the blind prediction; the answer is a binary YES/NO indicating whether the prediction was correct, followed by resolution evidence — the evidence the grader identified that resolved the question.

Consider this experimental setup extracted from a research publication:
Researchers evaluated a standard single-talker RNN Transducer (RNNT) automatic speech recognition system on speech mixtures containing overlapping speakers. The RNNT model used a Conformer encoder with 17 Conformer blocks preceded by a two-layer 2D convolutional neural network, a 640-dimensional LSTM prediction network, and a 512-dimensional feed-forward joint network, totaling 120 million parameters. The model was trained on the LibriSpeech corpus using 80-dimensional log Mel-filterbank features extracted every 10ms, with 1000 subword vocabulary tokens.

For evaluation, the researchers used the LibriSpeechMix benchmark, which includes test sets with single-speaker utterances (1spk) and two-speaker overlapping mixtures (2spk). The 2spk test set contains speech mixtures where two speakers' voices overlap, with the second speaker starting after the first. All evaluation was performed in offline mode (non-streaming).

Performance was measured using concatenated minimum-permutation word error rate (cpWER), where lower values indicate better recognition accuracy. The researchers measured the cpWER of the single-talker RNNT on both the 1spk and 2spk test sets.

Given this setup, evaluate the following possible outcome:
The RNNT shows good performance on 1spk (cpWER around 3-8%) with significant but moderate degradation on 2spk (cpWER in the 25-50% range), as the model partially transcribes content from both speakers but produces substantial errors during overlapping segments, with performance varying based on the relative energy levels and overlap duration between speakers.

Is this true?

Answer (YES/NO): NO